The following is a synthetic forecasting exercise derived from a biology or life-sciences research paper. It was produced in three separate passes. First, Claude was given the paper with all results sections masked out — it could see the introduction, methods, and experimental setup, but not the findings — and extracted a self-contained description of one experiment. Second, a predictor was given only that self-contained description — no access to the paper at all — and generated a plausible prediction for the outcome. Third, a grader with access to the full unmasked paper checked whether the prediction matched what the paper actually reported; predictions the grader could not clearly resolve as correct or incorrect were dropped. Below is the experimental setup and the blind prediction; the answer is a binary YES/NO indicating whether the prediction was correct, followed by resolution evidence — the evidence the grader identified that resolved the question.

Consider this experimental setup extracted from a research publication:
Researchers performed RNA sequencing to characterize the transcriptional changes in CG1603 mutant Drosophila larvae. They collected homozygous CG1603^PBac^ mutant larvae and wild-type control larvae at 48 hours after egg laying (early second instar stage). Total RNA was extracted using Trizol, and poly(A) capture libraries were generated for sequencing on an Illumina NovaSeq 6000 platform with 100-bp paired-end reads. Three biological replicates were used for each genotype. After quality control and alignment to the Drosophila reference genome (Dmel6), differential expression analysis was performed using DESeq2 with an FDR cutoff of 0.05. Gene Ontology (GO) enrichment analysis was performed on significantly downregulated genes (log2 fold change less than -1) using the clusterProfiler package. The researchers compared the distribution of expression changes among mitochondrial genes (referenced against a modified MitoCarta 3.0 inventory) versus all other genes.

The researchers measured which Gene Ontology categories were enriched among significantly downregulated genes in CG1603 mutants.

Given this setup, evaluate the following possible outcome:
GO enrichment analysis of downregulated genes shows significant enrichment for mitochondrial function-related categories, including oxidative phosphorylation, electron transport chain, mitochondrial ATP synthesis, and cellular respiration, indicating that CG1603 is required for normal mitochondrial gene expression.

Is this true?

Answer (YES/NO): YES